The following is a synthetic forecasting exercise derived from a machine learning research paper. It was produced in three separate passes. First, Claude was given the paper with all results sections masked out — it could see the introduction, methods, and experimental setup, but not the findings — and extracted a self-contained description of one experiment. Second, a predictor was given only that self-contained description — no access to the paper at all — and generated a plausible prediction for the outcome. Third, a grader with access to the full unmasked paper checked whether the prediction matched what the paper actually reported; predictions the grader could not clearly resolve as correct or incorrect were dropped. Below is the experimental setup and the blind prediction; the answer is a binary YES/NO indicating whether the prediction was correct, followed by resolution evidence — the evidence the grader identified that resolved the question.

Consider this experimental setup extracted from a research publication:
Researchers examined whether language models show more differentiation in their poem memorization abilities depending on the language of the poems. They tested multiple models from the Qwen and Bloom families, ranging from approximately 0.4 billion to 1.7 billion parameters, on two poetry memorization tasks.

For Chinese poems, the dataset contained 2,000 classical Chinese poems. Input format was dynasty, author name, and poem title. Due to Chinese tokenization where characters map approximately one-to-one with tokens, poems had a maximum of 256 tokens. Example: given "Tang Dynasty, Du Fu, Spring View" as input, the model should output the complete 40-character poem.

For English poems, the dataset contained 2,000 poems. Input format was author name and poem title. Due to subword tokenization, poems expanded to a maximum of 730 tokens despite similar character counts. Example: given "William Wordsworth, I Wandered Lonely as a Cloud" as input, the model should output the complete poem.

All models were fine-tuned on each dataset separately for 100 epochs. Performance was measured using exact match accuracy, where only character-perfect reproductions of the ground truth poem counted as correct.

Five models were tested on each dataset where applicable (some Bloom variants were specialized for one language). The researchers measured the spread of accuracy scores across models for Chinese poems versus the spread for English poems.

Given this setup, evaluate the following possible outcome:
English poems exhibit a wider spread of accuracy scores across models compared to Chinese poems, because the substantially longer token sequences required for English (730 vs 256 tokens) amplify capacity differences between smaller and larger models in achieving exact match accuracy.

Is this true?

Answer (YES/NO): NO